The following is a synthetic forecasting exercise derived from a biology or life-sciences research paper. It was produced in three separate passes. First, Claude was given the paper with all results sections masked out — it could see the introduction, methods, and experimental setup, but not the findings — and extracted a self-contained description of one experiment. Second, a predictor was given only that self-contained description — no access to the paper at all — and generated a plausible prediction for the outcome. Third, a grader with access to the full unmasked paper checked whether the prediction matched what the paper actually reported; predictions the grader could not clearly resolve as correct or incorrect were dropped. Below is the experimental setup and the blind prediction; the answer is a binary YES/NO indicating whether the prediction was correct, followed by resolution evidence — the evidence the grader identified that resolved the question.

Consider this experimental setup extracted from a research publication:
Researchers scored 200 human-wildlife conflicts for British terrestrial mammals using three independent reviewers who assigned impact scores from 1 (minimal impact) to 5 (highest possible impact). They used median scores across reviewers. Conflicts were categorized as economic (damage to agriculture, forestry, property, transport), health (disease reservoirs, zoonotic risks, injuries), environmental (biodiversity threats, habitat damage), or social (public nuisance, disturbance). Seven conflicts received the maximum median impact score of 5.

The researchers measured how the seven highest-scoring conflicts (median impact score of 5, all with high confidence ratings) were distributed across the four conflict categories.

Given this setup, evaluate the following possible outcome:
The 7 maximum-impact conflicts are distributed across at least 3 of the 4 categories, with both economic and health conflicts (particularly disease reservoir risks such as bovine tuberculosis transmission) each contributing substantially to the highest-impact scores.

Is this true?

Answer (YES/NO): NO